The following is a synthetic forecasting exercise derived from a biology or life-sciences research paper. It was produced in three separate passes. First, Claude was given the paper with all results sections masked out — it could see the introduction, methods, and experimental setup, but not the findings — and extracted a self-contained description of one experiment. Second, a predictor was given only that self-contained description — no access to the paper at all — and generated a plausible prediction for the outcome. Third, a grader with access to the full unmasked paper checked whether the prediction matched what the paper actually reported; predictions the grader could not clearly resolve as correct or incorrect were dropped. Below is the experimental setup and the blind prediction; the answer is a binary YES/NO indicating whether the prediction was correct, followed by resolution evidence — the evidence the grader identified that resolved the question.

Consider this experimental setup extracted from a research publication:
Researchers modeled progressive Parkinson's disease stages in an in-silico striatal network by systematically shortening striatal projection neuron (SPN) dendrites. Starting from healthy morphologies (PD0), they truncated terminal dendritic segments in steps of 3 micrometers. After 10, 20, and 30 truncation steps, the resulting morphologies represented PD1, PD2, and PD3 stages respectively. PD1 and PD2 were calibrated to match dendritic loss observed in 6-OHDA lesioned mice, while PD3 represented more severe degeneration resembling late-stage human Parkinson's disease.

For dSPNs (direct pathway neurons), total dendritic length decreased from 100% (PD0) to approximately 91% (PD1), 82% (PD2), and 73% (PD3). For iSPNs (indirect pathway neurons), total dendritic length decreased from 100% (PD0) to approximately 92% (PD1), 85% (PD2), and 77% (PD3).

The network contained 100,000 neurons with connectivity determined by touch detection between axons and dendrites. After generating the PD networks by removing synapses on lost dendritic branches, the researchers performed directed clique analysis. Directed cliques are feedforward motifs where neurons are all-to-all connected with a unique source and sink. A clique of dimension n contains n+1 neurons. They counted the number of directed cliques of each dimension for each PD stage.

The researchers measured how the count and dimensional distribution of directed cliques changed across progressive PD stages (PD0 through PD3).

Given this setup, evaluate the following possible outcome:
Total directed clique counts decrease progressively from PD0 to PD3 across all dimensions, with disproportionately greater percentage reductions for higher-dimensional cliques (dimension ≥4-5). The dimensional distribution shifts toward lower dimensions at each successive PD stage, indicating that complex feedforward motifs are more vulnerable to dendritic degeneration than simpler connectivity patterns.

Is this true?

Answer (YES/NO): NO